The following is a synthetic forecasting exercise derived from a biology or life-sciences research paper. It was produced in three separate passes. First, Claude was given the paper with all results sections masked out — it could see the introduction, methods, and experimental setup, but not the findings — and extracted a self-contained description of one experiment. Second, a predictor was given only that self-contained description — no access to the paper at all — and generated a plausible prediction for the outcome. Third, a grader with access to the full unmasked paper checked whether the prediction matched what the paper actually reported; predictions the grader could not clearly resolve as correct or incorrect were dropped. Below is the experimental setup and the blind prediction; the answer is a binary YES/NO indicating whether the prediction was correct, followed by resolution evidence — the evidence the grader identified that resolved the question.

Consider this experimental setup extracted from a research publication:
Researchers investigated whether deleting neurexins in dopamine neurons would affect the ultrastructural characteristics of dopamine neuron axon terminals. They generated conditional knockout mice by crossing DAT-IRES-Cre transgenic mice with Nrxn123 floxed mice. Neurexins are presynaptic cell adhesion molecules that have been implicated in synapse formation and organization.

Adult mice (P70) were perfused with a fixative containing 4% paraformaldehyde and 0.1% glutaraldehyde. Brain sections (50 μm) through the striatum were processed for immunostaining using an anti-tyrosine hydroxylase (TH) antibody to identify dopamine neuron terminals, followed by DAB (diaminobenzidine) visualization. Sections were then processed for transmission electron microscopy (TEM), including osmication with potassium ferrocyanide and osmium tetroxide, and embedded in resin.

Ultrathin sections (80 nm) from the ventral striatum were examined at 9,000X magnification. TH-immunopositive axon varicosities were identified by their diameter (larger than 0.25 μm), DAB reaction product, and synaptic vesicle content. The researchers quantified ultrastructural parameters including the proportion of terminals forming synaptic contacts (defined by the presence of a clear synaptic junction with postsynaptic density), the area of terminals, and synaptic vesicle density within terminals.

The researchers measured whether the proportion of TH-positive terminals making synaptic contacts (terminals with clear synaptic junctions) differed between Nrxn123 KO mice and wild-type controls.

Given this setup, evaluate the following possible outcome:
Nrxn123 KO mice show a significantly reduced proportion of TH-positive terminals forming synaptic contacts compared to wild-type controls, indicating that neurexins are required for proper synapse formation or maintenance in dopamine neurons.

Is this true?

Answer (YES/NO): NO